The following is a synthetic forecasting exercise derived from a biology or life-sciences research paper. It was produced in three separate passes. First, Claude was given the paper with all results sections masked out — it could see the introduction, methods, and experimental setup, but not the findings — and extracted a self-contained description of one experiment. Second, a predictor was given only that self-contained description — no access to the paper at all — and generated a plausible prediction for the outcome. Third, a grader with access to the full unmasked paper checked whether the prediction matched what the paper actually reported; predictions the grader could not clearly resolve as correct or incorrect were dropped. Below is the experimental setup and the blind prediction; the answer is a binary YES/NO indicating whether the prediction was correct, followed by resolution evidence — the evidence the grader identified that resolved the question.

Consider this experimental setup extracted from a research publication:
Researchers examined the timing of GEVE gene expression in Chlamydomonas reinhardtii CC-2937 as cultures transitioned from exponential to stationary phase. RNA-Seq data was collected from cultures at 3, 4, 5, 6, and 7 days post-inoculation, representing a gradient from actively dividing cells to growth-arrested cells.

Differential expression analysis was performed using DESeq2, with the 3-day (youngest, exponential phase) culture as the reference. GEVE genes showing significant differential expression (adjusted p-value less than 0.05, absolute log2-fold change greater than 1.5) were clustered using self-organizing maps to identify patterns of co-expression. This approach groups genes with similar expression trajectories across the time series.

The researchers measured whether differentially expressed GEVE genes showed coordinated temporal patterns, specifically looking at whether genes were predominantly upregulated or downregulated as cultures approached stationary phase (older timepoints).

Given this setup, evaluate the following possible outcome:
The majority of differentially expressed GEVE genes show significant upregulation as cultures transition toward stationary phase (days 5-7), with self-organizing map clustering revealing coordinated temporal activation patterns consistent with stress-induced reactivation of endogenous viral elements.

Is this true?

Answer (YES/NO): YES